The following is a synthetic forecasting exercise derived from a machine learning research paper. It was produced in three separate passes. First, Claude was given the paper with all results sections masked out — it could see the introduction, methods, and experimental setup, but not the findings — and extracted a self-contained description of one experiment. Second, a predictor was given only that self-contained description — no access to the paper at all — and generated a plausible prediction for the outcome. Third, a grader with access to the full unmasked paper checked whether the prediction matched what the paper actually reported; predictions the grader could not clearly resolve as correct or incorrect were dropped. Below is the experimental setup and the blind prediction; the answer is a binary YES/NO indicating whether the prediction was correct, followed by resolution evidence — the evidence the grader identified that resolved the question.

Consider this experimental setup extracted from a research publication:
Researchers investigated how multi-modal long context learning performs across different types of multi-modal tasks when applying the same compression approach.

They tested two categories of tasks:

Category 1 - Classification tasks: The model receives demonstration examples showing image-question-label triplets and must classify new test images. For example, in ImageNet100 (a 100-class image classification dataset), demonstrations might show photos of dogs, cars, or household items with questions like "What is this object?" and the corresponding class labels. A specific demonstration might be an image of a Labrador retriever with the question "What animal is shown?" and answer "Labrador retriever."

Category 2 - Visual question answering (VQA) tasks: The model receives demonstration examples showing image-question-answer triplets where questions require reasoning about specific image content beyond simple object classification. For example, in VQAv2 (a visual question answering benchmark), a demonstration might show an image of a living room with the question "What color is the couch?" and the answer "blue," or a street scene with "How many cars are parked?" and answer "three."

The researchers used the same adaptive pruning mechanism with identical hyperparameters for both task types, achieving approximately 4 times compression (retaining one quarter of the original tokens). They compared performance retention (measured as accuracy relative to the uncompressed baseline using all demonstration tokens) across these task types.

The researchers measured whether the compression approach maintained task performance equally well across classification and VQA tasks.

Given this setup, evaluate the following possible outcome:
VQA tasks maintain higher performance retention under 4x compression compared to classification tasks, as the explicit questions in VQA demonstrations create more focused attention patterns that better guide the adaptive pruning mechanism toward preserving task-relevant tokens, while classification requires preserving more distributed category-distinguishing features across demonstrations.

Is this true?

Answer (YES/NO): NO